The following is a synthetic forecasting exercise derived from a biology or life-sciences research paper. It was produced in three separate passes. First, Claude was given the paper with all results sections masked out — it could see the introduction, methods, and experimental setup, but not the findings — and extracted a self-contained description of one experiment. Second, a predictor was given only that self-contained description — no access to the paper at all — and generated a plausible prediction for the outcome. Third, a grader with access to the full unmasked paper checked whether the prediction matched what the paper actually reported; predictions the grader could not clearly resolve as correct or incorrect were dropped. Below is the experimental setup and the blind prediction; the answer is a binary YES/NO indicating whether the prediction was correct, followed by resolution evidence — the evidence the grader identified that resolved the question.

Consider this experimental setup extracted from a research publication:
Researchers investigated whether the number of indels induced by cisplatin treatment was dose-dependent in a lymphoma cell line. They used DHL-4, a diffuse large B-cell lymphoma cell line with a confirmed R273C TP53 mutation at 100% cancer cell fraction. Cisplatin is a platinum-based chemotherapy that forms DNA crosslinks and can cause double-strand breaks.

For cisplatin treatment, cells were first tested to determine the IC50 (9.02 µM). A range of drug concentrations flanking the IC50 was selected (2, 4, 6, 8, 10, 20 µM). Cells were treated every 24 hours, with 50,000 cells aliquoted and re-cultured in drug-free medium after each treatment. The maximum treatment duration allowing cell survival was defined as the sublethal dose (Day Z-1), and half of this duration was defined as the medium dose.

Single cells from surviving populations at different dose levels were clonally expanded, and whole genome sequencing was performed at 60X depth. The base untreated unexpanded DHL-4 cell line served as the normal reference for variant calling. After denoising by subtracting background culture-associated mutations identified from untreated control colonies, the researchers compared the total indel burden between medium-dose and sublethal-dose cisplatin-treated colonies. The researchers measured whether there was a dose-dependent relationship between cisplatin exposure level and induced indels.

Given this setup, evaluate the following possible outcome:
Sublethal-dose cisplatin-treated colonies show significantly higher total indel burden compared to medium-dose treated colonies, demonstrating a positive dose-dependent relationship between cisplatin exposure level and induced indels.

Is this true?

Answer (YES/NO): YES